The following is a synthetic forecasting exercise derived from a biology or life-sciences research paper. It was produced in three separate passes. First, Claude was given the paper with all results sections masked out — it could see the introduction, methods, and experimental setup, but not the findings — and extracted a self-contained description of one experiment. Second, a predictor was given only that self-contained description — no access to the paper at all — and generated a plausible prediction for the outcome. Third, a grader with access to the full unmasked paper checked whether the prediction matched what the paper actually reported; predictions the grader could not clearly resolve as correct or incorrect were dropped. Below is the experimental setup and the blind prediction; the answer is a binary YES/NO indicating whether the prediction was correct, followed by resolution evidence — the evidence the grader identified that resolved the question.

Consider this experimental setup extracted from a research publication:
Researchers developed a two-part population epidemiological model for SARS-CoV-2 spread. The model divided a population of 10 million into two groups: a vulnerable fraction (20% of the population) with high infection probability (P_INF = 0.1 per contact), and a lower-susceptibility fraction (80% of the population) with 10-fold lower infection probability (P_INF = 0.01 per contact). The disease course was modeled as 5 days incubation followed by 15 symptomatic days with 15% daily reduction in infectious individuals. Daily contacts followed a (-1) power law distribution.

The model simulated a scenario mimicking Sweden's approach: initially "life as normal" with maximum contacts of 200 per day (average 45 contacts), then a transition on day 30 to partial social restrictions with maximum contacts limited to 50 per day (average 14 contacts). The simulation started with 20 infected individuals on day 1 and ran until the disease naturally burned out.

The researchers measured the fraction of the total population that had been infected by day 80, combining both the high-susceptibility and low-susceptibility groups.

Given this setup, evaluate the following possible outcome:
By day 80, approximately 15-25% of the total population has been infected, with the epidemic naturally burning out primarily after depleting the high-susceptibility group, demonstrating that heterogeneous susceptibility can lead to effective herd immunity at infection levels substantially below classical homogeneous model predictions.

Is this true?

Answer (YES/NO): NO